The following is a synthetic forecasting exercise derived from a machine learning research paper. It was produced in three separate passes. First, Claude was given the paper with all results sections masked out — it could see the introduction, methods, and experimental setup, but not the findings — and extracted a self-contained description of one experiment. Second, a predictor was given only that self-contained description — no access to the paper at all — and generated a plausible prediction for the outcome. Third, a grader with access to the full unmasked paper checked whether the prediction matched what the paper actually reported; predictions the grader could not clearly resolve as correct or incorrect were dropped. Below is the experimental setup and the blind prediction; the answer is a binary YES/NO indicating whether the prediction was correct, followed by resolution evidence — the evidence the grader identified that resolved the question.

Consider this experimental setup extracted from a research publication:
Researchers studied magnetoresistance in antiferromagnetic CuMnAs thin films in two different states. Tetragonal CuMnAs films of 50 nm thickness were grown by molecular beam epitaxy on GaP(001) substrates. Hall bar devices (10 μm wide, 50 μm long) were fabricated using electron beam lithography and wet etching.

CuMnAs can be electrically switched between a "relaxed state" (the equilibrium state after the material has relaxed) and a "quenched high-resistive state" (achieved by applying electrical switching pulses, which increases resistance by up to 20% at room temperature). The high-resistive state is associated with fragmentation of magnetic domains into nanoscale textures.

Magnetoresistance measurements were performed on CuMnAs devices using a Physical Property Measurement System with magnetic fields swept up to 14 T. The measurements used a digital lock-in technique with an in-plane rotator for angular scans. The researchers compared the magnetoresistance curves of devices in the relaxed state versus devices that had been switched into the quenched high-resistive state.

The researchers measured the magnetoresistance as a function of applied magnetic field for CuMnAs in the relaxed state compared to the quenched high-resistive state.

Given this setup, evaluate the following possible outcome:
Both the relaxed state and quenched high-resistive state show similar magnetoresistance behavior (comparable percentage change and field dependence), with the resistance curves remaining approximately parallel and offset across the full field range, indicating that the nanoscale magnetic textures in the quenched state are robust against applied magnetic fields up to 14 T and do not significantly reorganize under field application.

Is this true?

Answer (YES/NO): NO